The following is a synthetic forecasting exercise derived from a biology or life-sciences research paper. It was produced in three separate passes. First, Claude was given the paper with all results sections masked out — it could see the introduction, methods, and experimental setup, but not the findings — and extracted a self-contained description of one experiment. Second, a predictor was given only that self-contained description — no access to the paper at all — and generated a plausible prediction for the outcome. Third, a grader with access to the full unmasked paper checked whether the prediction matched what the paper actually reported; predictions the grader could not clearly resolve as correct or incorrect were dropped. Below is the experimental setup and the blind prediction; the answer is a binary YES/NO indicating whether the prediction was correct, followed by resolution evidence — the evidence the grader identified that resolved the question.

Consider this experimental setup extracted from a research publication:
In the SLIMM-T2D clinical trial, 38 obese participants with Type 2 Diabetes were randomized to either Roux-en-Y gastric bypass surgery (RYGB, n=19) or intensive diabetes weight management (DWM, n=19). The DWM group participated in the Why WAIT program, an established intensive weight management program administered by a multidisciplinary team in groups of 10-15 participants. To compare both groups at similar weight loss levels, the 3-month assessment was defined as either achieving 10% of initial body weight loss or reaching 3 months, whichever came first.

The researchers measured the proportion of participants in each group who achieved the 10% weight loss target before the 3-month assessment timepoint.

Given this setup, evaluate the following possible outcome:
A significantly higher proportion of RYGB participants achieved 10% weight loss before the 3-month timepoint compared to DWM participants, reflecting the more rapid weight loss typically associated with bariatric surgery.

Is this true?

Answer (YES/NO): YES